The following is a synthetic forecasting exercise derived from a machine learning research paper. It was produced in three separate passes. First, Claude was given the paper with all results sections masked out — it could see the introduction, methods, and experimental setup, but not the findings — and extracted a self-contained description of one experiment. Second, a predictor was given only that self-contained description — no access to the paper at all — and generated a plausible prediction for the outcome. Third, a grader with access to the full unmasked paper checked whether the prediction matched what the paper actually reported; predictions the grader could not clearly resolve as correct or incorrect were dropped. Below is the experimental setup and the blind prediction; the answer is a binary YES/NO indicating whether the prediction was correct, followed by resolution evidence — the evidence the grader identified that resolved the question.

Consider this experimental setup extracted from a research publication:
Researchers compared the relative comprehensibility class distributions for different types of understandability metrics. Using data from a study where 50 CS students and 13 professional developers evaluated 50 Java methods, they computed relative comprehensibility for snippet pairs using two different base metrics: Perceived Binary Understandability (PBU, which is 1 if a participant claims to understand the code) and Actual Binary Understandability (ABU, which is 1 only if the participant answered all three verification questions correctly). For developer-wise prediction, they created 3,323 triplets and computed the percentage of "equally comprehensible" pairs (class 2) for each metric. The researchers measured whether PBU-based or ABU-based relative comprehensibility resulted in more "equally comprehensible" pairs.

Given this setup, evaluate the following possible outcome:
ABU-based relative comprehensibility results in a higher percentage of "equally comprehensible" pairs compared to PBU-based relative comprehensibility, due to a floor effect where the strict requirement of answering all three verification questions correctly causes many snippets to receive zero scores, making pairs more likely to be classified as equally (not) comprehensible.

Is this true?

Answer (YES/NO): YES